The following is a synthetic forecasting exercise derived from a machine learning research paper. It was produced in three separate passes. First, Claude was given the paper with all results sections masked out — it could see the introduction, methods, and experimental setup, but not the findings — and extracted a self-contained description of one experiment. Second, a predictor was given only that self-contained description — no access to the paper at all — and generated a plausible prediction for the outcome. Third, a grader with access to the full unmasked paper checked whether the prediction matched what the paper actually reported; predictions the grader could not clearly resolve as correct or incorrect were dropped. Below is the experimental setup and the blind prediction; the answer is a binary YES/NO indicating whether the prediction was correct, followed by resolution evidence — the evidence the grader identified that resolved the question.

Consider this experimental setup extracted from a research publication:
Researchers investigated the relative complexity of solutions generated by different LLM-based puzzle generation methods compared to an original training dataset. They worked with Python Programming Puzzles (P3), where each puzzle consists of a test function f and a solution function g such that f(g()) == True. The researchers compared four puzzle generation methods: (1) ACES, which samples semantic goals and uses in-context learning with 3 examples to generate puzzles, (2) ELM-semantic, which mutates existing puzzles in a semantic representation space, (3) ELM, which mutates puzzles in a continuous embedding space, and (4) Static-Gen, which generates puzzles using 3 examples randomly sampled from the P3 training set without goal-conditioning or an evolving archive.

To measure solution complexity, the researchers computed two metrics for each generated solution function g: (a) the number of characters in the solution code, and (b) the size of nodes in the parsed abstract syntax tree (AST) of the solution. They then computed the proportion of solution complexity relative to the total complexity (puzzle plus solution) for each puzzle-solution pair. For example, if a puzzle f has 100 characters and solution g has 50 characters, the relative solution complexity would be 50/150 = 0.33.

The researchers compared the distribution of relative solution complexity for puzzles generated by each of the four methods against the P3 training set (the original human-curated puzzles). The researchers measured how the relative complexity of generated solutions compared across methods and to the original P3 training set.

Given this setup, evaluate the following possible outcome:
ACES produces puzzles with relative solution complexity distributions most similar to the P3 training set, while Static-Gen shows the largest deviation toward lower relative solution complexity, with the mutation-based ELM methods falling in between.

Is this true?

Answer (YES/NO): NO